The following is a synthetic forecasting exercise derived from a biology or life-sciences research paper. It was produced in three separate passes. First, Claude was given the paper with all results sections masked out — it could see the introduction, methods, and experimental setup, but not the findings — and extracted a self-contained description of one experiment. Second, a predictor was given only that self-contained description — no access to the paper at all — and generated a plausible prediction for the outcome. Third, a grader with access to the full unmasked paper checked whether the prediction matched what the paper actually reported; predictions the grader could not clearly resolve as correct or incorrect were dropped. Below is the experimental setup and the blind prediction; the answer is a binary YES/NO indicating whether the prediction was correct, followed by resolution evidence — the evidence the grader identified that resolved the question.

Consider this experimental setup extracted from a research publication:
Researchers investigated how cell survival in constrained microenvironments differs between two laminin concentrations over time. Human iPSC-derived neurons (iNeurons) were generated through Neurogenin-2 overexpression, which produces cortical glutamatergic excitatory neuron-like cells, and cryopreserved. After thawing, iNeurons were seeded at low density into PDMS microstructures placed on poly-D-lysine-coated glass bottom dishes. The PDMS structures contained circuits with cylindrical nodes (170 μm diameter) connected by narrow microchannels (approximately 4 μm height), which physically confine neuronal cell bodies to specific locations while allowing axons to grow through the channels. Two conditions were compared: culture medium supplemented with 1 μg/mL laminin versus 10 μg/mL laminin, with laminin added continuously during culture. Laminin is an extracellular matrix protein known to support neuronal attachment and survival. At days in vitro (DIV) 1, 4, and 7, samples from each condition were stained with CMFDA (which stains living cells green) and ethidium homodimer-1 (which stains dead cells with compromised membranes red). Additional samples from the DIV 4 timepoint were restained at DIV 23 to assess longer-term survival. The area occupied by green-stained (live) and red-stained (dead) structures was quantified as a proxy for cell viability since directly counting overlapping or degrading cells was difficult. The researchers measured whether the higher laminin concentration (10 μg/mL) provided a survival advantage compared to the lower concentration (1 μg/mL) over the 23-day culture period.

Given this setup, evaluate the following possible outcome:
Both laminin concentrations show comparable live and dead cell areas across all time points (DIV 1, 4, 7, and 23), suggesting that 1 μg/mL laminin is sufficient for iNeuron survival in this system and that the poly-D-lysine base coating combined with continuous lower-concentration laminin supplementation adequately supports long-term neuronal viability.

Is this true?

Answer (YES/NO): NO